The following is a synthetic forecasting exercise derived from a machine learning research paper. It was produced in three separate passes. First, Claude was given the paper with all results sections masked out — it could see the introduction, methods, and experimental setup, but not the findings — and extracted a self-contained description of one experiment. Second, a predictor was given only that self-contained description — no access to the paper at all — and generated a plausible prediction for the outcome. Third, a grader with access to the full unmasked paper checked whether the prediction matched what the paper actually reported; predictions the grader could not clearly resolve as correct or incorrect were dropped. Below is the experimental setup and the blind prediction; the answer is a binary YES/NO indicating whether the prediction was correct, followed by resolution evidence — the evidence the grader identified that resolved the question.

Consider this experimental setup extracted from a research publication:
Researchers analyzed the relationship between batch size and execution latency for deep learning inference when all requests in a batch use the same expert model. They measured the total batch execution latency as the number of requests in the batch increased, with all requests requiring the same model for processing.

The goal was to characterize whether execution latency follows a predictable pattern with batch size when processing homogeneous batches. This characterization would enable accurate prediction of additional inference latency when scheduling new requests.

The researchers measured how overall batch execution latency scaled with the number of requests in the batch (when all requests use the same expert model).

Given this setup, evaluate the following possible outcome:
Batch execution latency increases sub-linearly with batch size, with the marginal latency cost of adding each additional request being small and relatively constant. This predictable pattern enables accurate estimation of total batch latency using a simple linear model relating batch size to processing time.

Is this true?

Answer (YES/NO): NO